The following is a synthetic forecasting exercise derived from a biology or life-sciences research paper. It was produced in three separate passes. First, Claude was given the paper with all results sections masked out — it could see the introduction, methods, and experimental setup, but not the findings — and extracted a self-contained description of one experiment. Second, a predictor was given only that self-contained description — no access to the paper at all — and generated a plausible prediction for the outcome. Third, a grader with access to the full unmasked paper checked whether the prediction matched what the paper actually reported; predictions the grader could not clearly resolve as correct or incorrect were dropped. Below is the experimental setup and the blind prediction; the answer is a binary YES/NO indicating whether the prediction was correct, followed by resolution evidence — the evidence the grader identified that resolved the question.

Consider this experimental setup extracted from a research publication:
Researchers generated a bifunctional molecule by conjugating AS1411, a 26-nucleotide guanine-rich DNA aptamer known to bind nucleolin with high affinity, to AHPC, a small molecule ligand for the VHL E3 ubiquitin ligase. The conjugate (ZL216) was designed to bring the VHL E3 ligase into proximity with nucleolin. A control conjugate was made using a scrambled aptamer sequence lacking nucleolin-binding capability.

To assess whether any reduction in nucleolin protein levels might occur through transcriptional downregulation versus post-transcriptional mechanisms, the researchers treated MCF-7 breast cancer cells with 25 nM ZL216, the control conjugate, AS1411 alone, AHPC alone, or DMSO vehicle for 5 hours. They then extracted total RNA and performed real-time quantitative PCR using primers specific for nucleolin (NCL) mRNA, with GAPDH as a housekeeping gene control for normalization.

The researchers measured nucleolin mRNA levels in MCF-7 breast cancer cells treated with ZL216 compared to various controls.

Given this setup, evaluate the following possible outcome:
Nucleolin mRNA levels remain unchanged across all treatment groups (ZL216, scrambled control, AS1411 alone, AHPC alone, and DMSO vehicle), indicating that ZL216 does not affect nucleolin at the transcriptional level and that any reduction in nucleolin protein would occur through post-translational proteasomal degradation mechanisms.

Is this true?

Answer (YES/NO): YES